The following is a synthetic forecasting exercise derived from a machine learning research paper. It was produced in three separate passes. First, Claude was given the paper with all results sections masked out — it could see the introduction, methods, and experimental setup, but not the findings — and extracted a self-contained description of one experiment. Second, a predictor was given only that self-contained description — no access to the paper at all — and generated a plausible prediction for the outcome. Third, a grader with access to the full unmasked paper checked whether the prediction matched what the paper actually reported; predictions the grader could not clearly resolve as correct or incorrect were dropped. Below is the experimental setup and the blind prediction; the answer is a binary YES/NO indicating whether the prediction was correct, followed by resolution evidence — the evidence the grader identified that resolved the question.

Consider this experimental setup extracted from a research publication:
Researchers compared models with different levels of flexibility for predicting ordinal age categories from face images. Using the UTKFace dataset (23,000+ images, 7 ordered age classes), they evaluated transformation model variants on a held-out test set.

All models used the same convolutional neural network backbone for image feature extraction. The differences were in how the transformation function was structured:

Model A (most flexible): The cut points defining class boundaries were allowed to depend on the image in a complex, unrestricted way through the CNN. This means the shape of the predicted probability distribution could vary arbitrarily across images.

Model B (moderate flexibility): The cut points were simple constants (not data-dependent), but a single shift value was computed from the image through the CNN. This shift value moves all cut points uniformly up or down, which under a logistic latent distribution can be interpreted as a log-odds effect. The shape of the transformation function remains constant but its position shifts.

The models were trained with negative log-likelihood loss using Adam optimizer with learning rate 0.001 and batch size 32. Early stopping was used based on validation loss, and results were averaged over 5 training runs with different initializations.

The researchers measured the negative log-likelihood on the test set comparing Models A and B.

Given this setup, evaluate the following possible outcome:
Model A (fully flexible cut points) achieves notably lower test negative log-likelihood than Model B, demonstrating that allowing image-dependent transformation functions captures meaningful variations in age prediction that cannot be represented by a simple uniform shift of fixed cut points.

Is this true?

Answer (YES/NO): NO